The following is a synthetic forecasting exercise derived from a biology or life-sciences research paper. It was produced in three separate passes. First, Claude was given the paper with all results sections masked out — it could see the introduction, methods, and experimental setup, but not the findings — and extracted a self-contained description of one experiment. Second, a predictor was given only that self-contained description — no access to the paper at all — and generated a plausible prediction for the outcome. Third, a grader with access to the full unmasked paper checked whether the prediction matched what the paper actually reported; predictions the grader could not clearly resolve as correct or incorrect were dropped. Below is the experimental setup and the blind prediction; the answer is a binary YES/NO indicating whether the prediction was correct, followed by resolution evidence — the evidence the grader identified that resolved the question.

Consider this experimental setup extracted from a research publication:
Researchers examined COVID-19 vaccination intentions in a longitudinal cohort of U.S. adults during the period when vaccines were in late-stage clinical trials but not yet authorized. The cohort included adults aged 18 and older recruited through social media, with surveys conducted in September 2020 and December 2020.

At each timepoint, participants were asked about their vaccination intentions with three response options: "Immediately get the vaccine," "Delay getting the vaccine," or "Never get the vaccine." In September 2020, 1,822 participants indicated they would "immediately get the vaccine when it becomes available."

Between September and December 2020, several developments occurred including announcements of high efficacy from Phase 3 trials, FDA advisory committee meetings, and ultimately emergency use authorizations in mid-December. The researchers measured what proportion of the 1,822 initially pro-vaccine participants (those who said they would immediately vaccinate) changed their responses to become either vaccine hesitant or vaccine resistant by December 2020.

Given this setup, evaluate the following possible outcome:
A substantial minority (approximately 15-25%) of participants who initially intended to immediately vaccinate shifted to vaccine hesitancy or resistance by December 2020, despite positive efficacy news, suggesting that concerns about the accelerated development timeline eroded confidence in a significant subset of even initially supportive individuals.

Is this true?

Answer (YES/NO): NO